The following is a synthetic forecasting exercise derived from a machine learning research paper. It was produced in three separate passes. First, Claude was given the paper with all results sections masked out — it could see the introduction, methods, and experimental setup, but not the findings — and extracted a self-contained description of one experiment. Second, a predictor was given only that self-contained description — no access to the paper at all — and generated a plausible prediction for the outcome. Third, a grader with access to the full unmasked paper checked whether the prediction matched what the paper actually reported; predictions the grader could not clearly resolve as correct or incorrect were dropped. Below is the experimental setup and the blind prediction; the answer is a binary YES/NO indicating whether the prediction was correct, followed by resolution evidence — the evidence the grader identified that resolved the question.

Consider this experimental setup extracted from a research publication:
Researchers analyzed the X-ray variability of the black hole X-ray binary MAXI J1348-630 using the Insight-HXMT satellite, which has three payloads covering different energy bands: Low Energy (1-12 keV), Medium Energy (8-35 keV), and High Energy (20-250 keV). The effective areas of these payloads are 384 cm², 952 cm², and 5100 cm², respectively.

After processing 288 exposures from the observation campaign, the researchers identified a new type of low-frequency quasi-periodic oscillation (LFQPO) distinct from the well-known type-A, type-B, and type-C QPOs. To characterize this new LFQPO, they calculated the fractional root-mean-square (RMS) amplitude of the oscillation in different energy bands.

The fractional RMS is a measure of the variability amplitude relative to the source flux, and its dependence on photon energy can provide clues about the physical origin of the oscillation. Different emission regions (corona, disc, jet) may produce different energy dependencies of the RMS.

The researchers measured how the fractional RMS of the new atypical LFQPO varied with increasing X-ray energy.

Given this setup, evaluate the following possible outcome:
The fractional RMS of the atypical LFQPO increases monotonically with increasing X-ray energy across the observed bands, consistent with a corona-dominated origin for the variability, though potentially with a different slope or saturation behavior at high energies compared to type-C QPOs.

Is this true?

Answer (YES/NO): NO